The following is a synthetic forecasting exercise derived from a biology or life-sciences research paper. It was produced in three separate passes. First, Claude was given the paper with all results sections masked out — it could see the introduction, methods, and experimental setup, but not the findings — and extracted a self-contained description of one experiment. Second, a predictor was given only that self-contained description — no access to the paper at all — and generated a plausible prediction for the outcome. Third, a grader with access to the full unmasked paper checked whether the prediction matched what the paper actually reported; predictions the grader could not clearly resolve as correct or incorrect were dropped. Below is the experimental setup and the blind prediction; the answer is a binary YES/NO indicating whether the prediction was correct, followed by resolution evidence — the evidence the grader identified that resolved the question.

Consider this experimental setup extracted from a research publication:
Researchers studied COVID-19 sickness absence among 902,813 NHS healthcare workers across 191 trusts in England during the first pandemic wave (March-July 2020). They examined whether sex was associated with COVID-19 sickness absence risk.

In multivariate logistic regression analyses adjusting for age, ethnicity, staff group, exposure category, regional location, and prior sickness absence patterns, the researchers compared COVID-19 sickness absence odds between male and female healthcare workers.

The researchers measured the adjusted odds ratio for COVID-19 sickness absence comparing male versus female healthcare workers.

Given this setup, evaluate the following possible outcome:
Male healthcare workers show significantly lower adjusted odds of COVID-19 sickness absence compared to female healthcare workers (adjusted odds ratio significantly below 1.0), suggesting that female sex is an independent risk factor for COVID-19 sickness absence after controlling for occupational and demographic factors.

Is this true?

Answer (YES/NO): NO